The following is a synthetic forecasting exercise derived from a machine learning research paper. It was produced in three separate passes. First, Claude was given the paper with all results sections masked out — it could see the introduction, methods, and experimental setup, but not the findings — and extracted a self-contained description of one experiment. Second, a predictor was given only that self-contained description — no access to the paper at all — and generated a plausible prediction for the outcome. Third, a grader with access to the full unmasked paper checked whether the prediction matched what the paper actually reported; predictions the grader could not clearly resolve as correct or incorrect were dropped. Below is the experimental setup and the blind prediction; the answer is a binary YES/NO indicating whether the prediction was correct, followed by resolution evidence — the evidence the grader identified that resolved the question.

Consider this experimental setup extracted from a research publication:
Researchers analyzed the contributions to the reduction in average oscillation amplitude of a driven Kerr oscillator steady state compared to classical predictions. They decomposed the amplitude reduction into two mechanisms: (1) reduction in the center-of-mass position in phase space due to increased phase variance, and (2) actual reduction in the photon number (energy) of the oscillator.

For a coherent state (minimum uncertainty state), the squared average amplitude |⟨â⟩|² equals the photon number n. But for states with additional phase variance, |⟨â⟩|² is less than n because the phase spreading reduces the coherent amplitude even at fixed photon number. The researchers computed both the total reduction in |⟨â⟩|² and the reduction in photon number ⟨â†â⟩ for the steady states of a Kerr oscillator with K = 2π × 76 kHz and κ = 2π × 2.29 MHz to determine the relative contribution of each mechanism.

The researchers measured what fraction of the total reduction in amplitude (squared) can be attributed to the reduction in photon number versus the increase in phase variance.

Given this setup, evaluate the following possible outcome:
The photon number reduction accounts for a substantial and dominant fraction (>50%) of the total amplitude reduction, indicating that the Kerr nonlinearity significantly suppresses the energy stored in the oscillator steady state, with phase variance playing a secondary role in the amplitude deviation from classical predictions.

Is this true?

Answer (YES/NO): NO